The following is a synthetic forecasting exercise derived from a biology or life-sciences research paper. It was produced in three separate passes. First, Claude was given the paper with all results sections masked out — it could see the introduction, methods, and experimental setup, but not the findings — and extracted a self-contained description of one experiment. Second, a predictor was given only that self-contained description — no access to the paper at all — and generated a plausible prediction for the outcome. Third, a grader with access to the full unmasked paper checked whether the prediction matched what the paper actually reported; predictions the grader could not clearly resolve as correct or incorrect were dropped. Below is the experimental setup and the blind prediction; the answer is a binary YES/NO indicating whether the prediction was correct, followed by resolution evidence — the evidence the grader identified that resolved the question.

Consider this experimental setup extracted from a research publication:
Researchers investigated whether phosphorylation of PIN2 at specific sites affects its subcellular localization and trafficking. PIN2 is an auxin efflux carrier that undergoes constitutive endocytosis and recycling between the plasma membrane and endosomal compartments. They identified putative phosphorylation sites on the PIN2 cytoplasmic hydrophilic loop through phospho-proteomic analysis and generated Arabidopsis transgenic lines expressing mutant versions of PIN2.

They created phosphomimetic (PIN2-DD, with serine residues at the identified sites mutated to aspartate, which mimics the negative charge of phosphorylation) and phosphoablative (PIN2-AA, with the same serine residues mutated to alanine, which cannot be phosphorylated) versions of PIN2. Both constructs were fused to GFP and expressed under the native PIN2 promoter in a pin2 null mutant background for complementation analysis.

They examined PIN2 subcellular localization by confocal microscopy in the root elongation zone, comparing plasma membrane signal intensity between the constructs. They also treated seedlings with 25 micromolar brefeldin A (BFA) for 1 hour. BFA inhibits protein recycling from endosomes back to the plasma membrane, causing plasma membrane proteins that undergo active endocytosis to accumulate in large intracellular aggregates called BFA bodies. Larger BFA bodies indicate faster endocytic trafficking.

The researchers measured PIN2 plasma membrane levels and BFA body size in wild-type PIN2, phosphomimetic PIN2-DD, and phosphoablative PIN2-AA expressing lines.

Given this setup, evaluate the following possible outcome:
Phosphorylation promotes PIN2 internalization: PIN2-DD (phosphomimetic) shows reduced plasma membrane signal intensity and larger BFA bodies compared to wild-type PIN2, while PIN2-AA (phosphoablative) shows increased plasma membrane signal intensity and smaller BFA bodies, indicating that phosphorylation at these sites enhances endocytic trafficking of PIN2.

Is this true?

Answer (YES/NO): NO